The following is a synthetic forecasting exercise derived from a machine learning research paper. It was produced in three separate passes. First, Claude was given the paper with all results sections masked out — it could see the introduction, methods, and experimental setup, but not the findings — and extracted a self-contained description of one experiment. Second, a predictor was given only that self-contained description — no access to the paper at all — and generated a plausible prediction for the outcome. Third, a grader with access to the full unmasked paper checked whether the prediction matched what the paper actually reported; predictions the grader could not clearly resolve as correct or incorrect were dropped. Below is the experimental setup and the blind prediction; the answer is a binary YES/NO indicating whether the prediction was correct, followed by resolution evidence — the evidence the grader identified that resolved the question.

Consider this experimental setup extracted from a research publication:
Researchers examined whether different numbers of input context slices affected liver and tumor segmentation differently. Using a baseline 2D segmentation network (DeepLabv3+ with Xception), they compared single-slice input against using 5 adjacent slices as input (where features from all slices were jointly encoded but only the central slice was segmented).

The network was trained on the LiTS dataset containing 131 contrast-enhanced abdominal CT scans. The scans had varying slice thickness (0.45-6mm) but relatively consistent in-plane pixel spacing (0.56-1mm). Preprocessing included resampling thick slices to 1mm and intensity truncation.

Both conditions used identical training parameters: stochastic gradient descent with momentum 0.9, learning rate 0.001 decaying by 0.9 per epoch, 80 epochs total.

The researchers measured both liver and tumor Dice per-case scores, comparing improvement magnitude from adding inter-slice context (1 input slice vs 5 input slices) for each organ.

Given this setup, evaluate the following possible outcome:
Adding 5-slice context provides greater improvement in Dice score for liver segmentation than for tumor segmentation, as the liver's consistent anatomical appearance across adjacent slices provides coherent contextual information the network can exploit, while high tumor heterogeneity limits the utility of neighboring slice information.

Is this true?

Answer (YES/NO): NO